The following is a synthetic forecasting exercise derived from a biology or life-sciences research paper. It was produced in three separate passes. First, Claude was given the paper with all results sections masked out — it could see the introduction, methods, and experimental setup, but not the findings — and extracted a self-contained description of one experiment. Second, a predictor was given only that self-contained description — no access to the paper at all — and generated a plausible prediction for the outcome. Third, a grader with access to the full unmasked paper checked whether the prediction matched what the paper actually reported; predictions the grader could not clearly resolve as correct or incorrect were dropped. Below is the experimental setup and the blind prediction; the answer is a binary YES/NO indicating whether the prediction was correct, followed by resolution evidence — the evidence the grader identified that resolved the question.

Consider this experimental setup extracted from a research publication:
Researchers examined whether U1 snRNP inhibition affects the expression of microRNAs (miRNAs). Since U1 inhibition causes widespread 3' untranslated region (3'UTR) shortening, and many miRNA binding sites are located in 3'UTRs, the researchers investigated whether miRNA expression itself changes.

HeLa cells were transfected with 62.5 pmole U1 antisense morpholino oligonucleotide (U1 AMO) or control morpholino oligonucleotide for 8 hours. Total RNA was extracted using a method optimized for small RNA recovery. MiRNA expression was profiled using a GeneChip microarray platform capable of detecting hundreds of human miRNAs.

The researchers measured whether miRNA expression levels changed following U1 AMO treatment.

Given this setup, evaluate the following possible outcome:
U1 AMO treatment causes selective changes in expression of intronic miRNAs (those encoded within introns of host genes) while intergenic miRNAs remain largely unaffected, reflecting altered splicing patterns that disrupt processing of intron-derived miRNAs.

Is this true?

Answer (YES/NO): NO